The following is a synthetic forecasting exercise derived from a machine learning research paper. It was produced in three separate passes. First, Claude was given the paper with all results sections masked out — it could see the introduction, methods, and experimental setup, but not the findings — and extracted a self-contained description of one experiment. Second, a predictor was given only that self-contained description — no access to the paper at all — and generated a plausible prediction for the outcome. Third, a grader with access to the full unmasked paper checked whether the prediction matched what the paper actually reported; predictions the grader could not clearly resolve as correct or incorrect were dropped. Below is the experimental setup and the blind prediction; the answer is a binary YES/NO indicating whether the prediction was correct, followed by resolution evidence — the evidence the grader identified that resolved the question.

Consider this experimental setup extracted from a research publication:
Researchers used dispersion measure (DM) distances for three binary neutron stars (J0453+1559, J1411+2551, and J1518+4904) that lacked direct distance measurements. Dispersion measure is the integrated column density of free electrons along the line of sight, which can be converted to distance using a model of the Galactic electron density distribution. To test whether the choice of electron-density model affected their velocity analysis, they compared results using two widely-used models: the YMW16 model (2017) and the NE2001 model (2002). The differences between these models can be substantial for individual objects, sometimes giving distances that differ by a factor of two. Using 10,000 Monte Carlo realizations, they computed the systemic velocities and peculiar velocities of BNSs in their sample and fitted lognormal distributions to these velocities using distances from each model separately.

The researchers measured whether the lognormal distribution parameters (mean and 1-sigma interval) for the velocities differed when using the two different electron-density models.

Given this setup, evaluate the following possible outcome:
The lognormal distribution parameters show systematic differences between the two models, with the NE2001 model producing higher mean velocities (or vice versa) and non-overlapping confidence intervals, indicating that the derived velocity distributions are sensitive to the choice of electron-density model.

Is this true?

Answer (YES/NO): NO